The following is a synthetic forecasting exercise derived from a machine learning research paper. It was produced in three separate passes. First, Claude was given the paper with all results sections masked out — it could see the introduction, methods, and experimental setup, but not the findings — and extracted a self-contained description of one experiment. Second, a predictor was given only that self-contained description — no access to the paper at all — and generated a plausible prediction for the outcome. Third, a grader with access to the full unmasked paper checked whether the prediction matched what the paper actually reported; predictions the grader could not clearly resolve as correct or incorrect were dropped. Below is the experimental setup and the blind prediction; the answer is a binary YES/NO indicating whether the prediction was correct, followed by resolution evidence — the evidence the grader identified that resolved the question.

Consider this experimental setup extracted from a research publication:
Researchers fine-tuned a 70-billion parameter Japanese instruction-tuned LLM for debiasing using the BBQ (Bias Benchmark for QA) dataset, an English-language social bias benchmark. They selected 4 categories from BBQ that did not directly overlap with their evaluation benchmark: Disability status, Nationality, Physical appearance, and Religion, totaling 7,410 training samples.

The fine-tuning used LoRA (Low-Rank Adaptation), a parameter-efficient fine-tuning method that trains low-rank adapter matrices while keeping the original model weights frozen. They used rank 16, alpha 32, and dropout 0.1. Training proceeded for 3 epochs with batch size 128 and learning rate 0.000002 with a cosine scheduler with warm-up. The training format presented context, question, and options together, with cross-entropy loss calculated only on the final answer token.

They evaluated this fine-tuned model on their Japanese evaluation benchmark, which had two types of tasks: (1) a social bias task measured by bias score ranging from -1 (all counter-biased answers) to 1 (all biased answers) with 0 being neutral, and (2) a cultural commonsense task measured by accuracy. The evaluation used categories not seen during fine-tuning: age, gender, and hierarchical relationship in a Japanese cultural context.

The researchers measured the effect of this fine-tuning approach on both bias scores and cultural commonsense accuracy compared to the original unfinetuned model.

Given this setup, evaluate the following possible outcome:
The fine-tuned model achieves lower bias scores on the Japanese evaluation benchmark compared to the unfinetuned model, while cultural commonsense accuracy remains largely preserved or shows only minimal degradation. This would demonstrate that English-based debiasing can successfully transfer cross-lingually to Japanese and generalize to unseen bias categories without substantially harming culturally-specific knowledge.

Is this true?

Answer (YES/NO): NO